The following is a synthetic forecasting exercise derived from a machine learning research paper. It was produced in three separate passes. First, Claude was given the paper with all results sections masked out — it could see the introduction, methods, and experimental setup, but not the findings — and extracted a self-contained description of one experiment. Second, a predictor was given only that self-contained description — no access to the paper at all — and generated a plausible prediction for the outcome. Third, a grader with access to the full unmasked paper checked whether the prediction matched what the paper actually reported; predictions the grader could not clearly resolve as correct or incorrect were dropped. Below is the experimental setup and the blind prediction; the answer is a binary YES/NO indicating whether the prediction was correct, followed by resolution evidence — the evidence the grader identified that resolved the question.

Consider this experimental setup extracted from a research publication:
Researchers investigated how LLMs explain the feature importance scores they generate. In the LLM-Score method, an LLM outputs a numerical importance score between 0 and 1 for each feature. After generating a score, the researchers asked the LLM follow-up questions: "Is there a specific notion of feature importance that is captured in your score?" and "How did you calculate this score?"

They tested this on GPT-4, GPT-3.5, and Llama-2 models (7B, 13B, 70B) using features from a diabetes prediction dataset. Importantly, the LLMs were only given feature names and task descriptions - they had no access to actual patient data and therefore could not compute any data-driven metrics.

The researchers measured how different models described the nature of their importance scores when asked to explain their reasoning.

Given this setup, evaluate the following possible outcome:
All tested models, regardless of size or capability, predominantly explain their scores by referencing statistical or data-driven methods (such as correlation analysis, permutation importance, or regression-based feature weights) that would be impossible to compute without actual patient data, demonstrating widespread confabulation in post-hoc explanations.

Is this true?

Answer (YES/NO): NO